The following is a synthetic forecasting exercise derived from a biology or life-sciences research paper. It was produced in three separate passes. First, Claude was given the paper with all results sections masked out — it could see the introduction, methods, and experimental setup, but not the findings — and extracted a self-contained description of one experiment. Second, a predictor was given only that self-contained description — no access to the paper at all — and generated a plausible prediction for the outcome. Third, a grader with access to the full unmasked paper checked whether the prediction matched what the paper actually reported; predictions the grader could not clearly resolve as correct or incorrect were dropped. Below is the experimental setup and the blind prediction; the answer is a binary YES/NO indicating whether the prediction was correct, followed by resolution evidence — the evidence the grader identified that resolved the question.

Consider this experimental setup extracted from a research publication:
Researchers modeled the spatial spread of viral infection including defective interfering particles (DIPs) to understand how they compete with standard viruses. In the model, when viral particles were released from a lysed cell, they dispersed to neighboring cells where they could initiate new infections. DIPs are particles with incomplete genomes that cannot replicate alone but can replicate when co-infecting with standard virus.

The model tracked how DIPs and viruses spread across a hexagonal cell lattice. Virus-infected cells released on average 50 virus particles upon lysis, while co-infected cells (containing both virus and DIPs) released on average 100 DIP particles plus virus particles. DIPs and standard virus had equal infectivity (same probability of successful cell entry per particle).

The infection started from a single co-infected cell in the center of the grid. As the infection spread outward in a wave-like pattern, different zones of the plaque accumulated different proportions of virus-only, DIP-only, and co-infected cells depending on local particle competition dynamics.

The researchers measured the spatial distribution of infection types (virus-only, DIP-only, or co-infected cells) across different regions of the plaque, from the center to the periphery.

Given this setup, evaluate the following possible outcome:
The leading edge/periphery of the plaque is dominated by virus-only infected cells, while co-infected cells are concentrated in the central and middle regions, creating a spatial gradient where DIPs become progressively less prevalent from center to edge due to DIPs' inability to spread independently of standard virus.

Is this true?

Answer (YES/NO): NO